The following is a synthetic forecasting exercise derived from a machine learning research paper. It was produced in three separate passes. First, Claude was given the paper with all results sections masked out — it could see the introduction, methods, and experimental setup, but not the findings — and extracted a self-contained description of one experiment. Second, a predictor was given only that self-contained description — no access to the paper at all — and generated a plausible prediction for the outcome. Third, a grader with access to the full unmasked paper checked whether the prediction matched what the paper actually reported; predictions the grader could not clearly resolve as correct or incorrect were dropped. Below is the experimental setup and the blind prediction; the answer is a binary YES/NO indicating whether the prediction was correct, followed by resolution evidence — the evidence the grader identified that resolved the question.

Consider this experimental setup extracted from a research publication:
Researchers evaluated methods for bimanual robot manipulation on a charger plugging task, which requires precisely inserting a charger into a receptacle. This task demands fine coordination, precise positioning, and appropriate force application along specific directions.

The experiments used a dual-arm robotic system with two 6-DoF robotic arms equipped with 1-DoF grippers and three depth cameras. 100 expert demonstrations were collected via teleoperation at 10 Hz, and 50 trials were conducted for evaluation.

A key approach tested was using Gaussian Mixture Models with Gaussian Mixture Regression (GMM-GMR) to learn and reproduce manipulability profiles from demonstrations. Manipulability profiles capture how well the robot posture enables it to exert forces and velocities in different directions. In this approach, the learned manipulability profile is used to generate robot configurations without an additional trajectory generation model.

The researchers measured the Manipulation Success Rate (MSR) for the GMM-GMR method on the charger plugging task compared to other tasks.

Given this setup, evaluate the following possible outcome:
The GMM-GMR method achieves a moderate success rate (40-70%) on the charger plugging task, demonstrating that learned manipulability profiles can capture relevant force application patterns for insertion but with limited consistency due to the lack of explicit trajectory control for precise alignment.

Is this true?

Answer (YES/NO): NO